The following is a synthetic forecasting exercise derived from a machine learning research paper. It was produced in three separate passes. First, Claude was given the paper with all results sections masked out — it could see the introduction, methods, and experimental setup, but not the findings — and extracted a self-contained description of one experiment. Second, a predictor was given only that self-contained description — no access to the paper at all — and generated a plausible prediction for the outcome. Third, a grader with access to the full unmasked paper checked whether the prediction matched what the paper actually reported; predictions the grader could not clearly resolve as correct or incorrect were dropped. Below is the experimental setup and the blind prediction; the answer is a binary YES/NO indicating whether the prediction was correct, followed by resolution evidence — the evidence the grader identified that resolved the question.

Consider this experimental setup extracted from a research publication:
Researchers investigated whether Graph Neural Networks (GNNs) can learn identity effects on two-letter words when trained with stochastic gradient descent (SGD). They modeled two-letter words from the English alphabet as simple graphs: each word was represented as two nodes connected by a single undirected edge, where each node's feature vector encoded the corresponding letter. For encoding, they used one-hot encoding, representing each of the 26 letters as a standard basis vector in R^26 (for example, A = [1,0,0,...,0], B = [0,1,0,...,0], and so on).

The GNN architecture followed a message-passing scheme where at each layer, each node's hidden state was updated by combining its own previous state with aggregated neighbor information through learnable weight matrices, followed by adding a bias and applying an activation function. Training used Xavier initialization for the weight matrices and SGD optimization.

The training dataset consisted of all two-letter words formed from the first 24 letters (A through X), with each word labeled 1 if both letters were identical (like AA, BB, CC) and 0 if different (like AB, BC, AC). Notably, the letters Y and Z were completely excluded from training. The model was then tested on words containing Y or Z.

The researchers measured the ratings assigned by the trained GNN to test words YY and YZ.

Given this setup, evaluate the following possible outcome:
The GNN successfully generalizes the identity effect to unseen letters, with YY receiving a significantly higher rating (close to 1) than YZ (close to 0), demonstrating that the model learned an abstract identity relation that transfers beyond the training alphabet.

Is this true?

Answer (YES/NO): NO